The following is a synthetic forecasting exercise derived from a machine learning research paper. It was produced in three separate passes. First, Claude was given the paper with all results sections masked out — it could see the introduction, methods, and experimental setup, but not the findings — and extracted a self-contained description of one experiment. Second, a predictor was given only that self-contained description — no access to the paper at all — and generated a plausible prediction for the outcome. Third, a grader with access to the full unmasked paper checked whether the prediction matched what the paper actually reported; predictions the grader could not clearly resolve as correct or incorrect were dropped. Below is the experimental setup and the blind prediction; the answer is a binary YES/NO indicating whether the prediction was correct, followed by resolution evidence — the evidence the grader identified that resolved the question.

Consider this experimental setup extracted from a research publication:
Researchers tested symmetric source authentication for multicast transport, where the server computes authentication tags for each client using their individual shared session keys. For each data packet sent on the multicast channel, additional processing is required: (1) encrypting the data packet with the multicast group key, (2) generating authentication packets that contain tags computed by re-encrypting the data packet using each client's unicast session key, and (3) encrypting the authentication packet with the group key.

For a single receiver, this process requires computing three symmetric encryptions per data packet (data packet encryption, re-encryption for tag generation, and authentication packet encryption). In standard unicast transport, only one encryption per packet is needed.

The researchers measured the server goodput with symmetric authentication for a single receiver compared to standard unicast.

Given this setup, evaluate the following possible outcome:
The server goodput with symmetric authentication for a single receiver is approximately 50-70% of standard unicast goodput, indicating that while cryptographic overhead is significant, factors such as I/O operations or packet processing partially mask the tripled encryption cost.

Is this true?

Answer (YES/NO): NO